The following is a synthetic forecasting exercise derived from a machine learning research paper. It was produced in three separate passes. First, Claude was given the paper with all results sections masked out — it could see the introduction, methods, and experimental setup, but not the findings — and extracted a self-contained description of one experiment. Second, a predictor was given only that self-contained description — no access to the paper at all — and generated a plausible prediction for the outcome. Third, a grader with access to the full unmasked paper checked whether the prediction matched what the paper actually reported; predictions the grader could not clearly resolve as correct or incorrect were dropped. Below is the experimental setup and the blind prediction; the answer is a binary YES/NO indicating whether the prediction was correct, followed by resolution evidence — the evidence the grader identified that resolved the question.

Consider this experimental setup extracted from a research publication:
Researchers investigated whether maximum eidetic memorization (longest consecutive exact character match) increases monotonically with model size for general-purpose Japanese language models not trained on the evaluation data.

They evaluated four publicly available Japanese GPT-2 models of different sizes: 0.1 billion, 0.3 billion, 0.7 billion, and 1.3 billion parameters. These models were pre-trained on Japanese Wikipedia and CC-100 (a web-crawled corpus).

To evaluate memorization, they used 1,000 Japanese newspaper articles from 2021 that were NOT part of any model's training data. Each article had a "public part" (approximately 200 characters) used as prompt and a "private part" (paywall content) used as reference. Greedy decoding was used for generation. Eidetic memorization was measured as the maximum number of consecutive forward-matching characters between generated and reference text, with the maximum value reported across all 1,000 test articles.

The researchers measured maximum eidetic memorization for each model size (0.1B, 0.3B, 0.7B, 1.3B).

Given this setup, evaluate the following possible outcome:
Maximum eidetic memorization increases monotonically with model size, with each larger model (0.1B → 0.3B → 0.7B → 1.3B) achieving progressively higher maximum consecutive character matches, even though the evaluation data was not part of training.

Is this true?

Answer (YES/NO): NO